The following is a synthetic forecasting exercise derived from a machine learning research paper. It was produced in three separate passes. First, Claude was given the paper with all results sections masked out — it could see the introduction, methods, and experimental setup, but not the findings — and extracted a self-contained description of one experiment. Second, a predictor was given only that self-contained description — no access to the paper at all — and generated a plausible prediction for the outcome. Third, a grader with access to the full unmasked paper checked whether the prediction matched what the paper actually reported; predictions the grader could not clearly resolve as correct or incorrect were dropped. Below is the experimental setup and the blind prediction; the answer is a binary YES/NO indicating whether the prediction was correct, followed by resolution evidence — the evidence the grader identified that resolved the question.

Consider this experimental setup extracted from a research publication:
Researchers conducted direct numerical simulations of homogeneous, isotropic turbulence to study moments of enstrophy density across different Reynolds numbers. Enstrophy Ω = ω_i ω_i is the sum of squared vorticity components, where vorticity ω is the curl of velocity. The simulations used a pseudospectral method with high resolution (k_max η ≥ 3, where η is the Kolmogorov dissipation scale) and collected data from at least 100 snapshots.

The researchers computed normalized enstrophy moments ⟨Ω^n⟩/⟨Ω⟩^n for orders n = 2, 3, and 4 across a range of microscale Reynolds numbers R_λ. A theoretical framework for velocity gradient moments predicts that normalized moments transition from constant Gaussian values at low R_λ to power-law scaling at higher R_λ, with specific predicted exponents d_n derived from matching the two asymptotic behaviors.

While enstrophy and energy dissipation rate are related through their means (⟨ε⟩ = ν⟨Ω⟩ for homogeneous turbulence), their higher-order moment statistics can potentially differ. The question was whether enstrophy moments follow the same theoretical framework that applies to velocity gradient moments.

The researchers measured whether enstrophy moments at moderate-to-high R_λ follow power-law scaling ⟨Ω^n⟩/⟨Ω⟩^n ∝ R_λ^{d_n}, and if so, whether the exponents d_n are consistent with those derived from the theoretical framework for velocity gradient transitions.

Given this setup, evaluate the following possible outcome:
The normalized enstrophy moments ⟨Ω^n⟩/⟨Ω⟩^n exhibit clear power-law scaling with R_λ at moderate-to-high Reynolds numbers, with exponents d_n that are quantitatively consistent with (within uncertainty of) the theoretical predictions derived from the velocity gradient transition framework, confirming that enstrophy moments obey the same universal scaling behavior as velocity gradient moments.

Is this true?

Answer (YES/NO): NO